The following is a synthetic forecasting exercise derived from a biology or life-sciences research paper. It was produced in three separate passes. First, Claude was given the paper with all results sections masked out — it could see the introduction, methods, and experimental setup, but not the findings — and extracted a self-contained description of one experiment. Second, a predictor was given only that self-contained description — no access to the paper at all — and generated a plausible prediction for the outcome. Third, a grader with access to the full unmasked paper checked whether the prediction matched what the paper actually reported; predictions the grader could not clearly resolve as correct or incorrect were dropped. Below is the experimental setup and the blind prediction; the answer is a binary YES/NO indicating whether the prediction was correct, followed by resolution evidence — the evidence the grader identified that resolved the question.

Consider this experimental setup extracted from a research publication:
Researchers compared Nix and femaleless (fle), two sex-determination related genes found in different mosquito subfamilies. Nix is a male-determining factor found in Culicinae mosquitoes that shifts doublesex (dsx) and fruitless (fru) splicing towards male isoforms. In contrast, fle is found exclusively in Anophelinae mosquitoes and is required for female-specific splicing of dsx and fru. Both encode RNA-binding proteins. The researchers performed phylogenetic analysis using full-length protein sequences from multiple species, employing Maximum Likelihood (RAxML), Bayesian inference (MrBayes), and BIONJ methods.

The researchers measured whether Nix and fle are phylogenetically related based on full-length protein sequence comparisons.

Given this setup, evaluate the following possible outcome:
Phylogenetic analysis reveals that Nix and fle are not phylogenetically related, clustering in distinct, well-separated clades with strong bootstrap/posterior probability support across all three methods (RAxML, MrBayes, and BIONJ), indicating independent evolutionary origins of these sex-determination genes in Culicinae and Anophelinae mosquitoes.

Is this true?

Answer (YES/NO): NO